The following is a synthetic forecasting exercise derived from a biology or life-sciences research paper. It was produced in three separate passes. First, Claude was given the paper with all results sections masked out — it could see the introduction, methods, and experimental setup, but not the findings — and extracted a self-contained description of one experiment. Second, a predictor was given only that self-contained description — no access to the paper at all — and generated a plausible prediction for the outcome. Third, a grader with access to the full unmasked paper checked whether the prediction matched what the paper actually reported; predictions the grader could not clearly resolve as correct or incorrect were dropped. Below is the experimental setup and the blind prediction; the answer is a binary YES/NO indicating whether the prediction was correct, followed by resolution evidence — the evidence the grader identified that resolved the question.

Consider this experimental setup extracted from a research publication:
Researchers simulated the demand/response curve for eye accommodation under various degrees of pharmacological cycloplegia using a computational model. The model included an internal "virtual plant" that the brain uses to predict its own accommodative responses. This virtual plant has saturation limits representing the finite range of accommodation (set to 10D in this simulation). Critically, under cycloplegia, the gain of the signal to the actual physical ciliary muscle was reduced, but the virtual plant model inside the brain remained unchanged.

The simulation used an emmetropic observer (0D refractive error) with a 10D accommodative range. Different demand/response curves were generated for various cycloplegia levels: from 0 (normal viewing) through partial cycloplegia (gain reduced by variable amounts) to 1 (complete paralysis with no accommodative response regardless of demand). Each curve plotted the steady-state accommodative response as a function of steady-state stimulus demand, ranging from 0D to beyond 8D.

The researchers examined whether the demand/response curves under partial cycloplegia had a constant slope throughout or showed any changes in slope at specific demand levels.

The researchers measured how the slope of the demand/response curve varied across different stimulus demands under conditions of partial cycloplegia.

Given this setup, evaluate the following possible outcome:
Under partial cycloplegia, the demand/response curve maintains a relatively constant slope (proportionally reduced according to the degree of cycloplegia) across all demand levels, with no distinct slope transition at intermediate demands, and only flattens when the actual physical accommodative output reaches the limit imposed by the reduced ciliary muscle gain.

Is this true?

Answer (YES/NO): NO